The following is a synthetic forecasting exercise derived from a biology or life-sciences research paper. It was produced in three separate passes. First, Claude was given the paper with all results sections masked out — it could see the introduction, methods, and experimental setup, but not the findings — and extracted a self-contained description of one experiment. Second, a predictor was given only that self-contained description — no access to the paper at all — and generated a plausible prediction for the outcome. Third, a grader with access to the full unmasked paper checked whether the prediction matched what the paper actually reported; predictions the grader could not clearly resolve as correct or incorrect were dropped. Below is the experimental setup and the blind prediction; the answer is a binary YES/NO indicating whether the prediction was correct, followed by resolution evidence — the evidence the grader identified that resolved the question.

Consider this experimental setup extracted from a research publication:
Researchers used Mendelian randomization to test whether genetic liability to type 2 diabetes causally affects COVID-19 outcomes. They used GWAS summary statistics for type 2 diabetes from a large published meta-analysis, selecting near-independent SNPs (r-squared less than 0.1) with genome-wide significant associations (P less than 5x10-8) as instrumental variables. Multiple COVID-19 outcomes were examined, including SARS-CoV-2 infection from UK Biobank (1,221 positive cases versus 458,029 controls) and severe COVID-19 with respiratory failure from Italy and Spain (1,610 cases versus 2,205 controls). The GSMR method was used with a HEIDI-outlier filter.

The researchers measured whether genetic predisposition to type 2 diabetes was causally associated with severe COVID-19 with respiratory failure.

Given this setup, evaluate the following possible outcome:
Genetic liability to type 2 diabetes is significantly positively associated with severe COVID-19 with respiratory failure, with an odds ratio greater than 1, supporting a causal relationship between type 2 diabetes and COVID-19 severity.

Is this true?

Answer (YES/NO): NO